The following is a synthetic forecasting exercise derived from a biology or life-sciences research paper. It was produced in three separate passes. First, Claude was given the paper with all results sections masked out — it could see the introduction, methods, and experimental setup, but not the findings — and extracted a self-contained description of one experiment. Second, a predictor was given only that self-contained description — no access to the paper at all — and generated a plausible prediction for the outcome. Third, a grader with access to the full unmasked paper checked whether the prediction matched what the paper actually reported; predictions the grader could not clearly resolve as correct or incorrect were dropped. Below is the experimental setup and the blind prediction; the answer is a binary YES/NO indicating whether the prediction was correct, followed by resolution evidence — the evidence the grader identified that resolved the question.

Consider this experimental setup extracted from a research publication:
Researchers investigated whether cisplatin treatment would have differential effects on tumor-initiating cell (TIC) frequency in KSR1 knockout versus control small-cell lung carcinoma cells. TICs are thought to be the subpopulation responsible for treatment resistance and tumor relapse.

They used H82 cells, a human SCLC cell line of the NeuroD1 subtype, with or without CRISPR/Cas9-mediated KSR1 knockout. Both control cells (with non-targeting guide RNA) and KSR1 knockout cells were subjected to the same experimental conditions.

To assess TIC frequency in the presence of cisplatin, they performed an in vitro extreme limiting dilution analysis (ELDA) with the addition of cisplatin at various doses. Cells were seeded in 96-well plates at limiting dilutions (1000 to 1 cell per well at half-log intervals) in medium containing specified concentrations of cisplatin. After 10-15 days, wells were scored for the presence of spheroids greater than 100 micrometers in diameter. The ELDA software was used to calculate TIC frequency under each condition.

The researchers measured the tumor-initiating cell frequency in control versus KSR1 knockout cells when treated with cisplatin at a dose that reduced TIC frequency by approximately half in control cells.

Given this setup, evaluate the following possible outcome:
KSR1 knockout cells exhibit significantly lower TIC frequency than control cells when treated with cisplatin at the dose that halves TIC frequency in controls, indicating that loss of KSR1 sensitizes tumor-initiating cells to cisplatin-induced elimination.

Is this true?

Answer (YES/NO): YES